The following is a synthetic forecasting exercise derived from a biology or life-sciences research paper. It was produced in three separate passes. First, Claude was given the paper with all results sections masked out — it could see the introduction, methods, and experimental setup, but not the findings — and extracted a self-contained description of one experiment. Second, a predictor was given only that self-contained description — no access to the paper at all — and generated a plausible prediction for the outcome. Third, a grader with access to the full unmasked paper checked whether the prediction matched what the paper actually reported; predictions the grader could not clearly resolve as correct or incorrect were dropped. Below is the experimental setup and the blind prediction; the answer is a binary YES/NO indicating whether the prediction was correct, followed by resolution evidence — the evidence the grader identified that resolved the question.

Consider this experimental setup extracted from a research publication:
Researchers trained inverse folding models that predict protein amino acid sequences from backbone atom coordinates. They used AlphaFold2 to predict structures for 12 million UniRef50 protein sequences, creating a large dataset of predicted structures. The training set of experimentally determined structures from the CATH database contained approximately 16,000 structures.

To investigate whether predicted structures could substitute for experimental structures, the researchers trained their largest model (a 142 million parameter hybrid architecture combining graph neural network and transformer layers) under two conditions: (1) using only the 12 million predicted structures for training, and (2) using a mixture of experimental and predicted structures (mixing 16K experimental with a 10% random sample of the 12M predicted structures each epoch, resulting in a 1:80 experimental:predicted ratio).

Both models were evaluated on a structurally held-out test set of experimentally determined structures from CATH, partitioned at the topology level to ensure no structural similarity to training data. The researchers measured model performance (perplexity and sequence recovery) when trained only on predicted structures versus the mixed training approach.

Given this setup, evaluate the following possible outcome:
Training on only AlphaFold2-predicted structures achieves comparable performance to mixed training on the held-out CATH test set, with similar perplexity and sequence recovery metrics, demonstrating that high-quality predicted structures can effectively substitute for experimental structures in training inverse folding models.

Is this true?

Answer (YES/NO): NO